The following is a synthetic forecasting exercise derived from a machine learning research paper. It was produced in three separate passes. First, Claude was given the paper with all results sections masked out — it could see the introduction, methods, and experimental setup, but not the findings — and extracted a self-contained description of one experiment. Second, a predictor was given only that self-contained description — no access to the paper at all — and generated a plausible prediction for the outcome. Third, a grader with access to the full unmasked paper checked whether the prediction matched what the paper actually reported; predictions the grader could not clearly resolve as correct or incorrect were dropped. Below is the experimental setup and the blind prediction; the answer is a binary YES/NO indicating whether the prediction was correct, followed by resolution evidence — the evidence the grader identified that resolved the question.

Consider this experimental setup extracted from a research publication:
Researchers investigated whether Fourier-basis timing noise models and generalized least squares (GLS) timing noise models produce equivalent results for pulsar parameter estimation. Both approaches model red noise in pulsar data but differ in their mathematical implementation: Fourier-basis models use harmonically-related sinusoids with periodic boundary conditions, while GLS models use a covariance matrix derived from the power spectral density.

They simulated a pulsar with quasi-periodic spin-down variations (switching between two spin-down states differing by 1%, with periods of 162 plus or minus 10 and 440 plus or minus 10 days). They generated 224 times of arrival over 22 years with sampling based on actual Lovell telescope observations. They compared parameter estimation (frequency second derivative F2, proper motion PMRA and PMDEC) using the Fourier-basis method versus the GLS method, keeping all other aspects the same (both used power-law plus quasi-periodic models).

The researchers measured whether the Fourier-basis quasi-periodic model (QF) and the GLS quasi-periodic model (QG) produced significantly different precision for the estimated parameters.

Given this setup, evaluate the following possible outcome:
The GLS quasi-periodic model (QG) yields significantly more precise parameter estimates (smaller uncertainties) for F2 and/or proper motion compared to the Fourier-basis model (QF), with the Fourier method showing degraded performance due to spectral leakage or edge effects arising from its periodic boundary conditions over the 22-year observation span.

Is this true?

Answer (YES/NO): NO